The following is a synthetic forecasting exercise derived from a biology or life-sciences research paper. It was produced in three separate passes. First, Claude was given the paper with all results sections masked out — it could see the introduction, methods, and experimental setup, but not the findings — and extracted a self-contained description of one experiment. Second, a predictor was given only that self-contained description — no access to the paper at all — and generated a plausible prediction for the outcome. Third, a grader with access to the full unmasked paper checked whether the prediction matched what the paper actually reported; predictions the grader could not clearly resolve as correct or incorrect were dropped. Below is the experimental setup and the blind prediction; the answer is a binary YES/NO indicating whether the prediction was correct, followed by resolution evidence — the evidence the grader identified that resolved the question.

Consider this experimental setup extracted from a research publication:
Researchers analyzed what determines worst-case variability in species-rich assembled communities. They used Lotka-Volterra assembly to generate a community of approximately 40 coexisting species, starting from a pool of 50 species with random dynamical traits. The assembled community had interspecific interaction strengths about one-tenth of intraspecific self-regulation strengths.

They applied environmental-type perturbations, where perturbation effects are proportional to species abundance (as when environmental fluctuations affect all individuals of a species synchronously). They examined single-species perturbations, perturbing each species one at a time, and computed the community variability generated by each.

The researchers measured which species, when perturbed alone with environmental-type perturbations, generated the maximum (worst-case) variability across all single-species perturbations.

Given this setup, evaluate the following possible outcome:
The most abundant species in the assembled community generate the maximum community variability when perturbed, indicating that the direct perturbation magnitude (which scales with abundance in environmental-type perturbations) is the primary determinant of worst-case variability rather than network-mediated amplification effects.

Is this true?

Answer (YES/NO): YES